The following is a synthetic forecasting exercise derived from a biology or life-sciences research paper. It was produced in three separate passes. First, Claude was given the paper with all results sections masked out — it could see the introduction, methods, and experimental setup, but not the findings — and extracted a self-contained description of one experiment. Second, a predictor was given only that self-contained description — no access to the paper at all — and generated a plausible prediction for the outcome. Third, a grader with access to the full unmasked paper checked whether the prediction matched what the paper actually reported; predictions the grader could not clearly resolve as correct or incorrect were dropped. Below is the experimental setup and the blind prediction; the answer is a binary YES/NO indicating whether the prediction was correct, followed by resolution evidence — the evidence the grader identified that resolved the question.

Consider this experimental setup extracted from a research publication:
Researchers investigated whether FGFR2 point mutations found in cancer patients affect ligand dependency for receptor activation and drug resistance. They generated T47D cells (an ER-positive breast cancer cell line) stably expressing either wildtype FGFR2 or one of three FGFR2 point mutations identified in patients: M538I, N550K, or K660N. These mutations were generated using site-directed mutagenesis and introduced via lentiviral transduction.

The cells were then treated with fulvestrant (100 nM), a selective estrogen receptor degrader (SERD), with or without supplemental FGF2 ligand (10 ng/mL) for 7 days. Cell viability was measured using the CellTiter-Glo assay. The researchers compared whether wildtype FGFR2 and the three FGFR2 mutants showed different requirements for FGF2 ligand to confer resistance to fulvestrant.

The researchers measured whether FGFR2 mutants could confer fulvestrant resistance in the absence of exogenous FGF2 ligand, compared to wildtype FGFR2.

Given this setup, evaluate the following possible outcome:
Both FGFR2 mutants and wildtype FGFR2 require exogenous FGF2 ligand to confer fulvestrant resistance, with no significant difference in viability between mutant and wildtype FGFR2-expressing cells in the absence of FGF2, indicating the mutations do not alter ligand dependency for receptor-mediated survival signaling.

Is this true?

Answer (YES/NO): NO